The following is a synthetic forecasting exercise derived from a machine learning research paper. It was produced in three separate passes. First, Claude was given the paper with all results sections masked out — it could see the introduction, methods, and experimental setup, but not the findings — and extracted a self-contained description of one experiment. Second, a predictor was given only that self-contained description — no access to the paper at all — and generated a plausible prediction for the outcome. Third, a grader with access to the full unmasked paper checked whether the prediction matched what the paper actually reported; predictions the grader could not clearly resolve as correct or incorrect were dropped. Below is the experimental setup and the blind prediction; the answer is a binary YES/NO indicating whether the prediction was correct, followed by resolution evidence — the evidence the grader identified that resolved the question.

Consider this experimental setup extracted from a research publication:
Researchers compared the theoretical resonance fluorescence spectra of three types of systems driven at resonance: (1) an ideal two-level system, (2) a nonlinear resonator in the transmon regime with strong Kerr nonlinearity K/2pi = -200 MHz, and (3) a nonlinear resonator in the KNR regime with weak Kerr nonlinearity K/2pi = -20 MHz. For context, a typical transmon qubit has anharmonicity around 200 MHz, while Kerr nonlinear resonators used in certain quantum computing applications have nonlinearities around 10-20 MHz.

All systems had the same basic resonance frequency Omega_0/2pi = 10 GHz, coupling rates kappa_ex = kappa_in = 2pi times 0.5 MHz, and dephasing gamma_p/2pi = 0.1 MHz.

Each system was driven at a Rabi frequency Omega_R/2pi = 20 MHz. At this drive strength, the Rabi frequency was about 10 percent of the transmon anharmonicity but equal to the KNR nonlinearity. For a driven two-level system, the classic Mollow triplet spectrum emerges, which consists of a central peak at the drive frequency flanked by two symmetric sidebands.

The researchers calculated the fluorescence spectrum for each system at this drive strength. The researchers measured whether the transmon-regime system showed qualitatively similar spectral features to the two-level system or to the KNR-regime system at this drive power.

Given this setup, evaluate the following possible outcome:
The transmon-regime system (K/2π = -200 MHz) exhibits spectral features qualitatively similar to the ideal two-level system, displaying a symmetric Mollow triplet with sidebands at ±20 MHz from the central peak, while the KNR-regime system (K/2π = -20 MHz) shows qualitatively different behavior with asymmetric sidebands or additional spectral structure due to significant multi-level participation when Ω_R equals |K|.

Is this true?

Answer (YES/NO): YES